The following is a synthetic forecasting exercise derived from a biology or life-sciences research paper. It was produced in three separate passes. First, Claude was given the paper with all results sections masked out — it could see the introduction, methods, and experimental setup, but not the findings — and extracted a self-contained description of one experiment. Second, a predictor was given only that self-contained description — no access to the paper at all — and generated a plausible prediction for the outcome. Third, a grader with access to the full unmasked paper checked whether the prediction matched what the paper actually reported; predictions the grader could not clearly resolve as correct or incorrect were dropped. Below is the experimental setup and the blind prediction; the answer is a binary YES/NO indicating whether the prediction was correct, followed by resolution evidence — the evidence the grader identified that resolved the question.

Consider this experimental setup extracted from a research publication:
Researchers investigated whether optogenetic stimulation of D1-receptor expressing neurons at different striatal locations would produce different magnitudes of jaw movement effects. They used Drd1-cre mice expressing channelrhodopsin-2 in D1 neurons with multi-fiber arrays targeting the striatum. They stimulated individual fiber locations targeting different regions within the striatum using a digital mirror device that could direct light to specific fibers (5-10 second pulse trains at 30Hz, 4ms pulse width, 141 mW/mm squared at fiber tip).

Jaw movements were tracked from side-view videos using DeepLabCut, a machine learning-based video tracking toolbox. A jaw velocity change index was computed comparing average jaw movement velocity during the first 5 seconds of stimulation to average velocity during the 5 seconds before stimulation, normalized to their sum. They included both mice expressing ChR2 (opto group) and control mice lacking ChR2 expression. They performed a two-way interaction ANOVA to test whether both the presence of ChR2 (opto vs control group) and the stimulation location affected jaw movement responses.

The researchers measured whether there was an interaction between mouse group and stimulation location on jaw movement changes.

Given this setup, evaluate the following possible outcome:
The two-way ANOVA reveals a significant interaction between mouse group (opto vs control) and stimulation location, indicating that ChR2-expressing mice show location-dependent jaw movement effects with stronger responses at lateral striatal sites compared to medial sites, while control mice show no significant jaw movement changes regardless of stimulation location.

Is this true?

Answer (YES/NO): NO